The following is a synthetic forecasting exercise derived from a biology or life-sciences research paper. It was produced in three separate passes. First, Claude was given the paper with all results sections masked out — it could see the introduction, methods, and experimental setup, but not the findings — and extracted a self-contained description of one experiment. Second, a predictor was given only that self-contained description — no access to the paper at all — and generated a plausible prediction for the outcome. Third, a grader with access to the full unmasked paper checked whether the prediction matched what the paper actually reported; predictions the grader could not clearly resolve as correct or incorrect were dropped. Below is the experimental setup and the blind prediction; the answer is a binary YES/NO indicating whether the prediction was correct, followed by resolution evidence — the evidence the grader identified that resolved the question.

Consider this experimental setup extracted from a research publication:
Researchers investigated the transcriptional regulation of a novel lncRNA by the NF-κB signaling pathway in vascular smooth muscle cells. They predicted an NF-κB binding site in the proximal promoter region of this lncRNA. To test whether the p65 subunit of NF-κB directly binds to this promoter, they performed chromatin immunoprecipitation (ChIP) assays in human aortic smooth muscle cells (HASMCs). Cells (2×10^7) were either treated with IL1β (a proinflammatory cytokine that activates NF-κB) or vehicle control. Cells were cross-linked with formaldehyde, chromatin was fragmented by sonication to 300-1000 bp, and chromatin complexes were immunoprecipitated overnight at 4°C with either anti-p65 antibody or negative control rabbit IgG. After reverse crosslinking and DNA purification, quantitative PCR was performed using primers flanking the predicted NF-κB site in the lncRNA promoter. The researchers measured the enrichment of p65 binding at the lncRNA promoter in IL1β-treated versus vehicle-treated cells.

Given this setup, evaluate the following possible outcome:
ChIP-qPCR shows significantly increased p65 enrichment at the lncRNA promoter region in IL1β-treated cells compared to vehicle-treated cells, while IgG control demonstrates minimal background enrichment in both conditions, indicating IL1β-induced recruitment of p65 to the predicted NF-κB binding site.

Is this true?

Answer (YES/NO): YES